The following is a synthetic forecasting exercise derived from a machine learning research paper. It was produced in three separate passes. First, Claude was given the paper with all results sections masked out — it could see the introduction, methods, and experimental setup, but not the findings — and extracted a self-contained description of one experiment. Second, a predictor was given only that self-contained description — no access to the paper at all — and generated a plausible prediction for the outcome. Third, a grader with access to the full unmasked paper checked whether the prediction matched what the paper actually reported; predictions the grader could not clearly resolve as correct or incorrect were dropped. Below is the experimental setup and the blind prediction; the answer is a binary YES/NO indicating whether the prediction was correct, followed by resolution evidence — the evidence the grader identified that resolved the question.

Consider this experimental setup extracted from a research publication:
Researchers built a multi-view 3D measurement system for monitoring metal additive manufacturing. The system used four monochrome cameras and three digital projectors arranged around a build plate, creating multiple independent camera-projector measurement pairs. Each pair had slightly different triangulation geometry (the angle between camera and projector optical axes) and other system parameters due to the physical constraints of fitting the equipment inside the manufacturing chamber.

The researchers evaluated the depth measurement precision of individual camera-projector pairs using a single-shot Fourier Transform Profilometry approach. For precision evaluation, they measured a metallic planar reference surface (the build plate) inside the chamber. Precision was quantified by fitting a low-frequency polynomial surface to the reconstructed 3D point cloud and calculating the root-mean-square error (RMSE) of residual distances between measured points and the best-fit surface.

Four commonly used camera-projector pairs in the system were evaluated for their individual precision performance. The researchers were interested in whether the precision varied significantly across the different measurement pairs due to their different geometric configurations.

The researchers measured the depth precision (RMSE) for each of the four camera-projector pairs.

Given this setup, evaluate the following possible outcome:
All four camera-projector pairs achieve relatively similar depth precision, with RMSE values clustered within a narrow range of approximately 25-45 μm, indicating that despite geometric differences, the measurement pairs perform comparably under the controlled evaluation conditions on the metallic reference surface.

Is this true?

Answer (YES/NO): YES